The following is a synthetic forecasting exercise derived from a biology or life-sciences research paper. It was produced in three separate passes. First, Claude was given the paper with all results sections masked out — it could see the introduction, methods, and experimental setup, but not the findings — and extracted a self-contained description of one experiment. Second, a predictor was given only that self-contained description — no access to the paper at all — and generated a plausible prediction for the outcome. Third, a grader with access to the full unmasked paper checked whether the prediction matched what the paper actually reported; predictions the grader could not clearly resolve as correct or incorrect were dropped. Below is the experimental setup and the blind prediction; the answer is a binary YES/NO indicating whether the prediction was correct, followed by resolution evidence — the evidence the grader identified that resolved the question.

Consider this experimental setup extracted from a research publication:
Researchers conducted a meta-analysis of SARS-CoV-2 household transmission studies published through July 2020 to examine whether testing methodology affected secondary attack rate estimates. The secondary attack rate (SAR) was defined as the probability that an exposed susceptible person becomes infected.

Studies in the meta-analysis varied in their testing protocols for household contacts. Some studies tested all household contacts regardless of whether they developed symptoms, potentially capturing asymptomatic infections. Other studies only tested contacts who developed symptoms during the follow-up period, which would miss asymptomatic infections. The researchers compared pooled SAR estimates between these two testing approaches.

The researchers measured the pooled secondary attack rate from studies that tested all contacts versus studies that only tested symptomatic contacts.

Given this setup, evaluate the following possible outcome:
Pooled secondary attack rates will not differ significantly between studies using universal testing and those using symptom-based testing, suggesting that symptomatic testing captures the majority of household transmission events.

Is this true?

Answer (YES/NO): YES